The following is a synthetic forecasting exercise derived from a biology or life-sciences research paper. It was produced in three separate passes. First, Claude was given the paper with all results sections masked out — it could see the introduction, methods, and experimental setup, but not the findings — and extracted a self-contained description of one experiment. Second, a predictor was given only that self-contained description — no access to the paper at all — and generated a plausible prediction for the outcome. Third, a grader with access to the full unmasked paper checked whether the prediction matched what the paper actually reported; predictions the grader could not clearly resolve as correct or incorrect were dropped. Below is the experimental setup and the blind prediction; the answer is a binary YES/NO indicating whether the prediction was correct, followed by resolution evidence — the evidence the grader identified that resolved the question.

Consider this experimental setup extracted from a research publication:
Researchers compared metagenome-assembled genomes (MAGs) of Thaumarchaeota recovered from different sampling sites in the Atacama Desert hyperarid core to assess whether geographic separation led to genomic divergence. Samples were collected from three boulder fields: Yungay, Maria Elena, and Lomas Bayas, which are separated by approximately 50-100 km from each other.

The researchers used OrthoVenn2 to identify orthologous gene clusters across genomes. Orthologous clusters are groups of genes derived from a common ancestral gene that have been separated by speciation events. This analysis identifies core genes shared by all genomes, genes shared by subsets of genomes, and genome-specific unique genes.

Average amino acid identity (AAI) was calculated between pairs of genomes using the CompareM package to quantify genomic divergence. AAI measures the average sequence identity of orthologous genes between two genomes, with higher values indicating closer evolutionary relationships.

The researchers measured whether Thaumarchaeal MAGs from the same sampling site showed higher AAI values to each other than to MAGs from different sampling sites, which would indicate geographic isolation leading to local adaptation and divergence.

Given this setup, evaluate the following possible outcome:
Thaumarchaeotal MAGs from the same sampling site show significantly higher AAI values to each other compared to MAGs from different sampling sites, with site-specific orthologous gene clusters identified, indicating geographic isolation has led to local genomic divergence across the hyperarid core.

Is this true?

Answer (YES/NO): YES